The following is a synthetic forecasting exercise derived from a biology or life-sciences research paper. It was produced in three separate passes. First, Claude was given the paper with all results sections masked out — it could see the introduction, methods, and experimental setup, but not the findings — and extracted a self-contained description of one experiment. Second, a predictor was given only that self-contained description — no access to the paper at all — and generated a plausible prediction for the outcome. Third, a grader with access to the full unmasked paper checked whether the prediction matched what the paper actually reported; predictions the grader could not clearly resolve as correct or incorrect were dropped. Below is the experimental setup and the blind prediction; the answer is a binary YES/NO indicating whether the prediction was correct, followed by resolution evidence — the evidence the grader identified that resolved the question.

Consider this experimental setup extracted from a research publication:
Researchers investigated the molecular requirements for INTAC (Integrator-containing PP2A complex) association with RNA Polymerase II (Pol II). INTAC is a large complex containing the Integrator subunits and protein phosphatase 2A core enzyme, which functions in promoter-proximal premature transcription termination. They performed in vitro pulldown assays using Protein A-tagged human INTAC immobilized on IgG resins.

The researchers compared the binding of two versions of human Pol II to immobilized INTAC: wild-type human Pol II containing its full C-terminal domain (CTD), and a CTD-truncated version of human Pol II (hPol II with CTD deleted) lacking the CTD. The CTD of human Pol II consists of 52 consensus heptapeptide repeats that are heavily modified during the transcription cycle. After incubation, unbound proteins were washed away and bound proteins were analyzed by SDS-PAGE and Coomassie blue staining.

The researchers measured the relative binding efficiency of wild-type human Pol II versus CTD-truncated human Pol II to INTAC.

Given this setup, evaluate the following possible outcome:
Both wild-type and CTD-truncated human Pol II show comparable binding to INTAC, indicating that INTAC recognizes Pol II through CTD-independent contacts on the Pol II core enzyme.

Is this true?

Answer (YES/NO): NO